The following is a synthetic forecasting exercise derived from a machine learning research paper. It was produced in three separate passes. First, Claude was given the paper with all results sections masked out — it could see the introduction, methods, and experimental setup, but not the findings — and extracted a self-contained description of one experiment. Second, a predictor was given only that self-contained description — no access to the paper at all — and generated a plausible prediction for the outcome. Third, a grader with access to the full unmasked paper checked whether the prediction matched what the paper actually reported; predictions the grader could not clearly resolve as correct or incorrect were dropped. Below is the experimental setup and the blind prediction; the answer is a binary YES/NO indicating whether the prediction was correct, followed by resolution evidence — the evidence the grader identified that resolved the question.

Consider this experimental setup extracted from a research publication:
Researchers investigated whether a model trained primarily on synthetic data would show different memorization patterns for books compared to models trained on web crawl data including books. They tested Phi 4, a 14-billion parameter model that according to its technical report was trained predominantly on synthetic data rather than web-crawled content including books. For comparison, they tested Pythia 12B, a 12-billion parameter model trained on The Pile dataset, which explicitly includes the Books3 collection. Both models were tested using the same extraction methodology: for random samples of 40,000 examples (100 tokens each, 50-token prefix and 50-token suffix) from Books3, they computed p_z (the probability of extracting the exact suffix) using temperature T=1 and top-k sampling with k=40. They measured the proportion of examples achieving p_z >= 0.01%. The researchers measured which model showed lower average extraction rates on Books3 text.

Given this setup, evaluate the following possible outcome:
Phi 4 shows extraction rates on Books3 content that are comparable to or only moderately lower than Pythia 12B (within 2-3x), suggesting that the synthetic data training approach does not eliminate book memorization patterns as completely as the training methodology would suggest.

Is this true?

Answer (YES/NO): YES